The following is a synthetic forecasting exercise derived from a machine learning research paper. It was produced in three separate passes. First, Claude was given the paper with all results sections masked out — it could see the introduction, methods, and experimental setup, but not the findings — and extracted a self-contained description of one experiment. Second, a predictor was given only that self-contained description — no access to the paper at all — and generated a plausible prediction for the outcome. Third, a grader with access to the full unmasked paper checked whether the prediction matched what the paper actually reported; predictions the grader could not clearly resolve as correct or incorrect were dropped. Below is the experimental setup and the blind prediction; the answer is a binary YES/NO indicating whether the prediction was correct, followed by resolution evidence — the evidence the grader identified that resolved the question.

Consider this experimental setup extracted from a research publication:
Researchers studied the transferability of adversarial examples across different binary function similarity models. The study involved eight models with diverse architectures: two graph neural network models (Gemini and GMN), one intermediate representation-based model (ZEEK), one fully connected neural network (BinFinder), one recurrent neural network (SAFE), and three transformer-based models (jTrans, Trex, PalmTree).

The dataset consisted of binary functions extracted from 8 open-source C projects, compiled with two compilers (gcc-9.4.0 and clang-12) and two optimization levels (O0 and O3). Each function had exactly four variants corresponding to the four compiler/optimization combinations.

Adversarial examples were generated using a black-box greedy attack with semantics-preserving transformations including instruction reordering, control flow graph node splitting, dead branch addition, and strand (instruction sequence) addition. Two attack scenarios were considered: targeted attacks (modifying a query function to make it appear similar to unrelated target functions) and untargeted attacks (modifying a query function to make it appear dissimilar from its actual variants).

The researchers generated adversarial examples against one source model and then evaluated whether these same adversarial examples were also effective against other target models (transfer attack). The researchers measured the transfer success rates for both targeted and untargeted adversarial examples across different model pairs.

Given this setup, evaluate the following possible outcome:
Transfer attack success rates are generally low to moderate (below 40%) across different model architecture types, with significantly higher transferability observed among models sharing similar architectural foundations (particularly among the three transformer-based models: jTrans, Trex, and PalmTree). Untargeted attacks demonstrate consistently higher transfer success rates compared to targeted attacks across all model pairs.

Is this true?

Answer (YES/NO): NO